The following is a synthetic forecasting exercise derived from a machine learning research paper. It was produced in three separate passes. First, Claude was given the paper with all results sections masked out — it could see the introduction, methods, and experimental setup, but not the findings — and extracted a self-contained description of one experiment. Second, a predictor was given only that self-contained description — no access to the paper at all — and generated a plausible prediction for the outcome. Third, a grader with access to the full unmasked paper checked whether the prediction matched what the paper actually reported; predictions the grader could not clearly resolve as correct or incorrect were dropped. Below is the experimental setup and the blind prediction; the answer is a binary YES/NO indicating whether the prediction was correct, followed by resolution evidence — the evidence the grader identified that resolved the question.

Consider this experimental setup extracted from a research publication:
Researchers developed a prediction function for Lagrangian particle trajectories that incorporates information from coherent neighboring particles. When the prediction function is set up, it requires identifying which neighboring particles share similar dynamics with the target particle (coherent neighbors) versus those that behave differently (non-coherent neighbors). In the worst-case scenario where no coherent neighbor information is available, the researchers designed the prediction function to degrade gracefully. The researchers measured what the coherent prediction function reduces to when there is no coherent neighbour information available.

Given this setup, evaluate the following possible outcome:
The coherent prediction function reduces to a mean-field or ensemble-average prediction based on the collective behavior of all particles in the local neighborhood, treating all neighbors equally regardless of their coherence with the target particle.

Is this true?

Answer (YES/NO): NO